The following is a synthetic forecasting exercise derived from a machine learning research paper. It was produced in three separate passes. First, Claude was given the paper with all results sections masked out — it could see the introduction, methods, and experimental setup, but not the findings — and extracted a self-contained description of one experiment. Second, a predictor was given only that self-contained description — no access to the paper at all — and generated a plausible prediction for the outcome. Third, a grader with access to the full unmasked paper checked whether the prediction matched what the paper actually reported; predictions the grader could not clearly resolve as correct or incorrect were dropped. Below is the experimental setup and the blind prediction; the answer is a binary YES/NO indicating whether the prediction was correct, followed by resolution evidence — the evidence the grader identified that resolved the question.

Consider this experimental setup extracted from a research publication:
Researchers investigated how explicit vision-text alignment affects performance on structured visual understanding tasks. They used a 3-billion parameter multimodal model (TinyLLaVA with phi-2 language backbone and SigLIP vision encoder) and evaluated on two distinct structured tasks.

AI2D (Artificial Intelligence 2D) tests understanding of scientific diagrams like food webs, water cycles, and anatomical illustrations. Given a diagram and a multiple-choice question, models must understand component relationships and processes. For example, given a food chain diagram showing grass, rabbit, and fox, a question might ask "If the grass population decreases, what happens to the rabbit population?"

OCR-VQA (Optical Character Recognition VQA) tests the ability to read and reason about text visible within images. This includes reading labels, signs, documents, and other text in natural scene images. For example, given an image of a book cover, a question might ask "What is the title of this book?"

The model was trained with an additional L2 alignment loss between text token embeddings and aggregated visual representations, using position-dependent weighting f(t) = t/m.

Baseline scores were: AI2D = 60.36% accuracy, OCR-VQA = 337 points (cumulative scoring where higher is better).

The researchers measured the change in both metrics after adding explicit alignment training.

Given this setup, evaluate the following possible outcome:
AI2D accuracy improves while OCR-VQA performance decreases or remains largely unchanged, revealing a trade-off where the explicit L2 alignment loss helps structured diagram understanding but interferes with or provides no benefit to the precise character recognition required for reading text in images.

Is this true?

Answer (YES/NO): NO